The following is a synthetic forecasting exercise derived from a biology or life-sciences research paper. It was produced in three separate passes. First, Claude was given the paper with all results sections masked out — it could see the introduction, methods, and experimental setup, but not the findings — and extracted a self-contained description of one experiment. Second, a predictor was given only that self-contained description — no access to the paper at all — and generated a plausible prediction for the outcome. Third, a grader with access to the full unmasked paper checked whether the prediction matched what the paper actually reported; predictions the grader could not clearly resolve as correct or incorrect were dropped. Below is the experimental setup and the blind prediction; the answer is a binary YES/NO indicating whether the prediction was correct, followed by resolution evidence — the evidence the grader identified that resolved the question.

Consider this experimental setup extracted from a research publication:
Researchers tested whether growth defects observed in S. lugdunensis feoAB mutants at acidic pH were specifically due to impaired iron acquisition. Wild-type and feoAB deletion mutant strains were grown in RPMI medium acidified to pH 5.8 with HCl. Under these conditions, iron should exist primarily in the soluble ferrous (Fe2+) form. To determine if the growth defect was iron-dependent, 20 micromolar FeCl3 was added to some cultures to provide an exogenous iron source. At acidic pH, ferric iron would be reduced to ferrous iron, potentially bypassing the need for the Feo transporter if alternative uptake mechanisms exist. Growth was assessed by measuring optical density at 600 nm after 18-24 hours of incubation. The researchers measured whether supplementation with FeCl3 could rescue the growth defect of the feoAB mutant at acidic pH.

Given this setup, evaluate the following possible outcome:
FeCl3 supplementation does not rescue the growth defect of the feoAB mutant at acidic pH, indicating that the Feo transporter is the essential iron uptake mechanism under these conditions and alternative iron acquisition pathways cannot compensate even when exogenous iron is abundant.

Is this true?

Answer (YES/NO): NO